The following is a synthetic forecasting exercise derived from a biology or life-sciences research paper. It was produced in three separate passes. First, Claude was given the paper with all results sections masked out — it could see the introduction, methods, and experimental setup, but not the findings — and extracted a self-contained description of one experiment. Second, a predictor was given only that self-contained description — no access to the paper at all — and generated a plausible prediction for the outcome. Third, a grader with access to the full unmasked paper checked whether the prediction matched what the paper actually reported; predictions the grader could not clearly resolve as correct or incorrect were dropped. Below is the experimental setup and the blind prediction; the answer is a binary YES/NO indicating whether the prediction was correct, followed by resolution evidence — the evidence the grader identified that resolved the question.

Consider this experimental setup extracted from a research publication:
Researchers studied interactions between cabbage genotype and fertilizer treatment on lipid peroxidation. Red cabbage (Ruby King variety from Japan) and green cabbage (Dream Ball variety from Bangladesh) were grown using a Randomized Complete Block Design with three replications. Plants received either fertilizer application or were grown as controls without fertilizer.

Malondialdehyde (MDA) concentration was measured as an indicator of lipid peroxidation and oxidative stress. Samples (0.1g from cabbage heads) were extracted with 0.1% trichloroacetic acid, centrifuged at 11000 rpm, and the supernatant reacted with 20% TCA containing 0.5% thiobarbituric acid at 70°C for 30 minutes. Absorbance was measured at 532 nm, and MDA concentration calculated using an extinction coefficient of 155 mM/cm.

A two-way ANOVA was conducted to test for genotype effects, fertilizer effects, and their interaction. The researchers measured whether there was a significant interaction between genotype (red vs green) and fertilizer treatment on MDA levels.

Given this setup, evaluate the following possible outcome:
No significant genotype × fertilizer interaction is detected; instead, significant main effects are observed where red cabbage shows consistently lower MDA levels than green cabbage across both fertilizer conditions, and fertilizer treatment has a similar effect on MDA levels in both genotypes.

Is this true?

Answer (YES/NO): NO